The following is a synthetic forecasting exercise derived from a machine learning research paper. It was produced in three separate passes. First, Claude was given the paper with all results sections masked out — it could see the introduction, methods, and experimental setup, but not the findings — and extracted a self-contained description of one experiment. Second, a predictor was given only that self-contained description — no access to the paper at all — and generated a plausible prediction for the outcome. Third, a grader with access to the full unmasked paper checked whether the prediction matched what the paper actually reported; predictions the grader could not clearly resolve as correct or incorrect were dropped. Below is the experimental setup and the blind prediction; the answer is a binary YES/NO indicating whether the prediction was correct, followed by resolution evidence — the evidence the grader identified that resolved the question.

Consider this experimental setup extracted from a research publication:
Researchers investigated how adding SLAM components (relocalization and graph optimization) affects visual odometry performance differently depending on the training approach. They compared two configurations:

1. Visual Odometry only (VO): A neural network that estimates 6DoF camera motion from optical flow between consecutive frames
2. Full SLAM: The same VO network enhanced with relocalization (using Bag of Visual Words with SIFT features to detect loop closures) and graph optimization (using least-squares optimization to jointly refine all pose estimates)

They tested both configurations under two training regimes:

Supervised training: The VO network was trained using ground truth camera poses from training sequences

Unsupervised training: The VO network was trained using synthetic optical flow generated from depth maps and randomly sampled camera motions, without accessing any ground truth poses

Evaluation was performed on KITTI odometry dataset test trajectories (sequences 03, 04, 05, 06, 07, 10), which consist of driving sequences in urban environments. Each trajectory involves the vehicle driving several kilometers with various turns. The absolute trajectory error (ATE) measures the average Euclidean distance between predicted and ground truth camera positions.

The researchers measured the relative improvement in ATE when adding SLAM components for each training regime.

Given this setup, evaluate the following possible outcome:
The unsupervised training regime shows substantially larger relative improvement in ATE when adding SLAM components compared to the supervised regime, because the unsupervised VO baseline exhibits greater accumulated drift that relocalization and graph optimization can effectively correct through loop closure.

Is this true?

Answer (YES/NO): YES